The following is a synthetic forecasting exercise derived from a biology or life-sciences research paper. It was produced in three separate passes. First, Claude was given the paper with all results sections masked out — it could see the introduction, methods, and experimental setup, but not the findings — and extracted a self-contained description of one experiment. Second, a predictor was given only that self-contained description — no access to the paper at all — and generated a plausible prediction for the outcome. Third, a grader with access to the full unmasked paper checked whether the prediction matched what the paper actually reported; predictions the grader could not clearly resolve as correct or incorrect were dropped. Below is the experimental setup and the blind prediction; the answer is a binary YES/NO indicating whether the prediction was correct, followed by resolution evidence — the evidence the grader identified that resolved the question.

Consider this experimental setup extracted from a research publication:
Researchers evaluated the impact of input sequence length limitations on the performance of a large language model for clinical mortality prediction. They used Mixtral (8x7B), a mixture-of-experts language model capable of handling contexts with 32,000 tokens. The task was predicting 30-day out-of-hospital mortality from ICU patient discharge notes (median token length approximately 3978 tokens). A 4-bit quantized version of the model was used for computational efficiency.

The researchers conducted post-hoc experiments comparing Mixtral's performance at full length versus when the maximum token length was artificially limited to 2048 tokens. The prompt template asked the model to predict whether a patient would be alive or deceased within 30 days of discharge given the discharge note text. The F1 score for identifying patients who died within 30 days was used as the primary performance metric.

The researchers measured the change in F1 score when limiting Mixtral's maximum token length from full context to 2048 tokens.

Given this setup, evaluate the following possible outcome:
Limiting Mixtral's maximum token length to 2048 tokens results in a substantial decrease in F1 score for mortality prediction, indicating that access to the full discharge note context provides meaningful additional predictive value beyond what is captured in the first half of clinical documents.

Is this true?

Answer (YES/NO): YES